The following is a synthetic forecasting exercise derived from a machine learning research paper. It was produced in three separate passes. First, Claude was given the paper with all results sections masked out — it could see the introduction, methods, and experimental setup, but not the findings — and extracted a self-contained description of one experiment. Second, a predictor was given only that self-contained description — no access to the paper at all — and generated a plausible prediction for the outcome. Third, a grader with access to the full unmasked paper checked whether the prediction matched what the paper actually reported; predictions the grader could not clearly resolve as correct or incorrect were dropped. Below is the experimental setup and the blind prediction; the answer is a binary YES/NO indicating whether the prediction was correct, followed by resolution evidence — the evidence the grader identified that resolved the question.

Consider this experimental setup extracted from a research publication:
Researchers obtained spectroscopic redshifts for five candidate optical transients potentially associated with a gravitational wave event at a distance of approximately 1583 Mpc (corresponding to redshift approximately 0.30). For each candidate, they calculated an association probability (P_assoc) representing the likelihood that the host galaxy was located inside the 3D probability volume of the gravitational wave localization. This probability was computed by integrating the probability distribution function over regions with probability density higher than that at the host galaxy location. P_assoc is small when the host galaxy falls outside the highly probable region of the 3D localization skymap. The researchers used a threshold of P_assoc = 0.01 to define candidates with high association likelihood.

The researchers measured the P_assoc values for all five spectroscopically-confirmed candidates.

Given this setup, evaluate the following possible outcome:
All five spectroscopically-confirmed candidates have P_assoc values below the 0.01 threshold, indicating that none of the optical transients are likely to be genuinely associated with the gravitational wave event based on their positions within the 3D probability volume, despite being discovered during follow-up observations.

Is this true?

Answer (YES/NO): NO